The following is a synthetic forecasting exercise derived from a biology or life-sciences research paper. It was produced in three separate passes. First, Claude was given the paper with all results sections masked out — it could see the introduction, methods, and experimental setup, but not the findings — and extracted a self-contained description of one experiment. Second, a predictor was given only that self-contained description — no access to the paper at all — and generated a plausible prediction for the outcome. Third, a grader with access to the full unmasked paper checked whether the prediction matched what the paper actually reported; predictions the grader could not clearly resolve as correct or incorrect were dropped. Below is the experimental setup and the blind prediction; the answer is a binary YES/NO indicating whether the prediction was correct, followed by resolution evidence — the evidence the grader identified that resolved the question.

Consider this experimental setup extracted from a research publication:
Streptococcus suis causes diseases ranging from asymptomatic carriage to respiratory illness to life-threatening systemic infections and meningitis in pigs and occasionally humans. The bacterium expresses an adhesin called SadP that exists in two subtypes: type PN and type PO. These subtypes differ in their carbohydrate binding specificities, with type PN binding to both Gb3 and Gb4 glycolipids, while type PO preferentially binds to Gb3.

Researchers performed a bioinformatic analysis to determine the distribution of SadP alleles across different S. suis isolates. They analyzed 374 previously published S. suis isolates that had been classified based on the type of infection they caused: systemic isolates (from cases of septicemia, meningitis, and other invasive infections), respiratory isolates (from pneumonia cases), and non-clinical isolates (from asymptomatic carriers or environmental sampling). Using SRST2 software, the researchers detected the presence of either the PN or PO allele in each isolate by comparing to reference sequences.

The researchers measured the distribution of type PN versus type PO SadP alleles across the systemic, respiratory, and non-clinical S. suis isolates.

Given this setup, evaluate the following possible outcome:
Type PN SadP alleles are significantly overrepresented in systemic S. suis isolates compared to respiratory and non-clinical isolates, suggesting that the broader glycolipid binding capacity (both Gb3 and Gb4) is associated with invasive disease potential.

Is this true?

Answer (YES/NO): YES